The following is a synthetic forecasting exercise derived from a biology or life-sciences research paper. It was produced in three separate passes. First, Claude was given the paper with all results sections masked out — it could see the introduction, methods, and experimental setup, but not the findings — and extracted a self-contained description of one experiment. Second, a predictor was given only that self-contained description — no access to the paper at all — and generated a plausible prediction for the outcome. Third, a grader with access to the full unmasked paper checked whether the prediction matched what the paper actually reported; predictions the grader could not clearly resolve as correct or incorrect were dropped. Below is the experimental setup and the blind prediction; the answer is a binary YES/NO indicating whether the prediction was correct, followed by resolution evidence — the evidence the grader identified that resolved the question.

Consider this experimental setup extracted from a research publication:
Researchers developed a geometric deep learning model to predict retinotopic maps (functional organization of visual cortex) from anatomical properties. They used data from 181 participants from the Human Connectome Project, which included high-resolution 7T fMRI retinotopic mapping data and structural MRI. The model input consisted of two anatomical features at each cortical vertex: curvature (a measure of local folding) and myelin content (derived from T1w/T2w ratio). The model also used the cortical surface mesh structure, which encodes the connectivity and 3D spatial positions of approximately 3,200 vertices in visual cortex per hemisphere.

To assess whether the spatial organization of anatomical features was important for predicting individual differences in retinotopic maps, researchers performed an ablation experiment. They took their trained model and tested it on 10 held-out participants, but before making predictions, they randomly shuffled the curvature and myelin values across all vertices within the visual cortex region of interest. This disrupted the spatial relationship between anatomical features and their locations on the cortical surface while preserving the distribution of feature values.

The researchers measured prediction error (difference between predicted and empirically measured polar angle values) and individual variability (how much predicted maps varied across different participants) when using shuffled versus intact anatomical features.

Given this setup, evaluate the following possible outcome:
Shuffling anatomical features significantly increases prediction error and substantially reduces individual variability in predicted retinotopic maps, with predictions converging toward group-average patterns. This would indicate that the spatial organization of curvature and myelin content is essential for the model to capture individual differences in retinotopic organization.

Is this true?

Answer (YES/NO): YES